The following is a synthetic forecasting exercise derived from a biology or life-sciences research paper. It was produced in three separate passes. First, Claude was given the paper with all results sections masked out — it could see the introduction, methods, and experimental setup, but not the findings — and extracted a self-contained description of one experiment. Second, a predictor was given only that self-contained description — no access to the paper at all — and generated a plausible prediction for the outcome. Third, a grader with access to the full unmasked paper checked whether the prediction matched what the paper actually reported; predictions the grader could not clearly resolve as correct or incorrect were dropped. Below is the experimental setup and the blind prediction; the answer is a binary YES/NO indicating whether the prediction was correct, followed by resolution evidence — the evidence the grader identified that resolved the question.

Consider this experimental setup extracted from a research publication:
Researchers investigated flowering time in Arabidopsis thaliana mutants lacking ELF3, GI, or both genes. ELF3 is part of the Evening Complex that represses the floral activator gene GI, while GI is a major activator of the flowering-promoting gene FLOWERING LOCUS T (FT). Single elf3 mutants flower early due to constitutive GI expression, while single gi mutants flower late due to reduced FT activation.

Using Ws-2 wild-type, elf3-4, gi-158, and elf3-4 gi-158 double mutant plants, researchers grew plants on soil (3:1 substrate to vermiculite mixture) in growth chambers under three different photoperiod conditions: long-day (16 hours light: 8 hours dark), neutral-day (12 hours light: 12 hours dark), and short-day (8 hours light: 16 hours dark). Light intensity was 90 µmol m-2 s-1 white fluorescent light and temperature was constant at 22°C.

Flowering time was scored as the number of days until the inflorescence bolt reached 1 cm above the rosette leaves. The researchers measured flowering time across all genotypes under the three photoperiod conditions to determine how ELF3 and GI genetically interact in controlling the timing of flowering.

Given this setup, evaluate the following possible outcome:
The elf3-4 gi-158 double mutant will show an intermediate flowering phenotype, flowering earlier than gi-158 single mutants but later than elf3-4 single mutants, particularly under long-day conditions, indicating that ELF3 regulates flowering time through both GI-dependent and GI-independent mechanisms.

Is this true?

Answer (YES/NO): NO